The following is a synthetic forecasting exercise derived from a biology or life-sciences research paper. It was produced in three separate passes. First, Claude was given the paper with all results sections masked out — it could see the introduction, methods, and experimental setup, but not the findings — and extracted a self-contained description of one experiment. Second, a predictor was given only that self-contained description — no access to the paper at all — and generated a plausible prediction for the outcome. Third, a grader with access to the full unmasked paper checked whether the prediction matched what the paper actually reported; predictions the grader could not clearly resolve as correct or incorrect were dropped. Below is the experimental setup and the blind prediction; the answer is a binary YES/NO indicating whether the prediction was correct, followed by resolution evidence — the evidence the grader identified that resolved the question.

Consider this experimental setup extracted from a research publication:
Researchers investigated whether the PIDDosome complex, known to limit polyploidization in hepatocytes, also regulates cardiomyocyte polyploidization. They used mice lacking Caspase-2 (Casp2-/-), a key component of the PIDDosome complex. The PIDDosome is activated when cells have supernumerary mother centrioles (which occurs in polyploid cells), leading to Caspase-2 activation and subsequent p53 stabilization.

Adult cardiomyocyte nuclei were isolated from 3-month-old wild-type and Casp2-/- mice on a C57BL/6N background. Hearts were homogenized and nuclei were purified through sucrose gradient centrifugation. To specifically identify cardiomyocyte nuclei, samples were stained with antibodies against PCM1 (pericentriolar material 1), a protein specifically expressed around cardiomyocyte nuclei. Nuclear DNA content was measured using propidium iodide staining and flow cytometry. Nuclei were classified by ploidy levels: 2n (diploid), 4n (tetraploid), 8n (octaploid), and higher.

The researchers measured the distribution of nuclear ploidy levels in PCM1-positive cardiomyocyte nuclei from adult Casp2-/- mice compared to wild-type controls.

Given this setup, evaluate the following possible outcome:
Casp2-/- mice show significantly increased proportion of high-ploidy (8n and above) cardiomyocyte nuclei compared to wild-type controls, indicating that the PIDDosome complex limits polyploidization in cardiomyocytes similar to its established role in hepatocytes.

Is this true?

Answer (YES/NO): NO